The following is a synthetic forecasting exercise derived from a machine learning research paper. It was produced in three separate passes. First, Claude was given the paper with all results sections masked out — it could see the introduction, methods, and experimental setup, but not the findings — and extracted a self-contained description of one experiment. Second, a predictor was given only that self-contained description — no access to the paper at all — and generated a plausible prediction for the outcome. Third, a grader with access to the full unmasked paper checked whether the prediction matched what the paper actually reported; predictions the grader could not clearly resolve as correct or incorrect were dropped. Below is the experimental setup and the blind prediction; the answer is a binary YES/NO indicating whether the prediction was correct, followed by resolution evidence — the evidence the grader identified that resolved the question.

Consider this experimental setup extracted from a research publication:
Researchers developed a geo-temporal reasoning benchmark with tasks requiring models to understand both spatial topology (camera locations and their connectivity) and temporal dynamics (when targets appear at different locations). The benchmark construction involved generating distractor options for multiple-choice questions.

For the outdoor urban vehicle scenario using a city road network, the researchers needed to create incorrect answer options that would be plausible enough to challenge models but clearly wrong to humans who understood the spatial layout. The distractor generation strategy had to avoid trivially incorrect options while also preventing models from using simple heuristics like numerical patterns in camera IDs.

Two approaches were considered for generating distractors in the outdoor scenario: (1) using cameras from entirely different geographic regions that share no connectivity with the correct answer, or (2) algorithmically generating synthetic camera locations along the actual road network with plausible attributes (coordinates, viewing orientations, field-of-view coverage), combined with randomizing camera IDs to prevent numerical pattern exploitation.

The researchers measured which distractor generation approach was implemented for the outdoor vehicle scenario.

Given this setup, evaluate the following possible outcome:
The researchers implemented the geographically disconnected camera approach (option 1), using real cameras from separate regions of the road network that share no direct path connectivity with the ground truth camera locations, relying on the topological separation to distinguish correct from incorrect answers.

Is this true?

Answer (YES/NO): NO